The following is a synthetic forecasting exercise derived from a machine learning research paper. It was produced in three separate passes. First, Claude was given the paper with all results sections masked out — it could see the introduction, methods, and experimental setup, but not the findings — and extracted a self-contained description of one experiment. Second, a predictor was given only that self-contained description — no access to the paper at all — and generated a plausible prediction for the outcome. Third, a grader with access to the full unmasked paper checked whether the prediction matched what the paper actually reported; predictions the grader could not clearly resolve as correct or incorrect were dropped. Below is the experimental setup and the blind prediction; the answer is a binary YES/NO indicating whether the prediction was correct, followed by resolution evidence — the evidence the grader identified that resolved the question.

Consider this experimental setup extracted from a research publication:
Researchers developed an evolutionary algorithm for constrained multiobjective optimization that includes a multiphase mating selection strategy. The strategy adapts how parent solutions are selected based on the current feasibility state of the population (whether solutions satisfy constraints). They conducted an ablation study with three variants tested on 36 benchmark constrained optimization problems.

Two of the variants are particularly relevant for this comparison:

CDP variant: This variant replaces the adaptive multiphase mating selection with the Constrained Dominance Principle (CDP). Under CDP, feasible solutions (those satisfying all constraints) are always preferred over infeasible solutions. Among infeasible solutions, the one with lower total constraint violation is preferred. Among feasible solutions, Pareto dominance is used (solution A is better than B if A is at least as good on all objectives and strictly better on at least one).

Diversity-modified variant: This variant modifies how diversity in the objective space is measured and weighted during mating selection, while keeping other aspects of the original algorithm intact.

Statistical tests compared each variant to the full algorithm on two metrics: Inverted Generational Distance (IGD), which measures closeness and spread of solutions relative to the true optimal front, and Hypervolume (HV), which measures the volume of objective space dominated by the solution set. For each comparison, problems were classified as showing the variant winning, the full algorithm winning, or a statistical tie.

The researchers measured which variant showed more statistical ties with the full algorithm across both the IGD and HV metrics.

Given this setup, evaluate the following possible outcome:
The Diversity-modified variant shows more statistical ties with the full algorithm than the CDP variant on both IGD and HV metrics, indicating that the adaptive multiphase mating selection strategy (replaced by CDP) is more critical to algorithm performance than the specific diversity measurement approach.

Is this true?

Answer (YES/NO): YES